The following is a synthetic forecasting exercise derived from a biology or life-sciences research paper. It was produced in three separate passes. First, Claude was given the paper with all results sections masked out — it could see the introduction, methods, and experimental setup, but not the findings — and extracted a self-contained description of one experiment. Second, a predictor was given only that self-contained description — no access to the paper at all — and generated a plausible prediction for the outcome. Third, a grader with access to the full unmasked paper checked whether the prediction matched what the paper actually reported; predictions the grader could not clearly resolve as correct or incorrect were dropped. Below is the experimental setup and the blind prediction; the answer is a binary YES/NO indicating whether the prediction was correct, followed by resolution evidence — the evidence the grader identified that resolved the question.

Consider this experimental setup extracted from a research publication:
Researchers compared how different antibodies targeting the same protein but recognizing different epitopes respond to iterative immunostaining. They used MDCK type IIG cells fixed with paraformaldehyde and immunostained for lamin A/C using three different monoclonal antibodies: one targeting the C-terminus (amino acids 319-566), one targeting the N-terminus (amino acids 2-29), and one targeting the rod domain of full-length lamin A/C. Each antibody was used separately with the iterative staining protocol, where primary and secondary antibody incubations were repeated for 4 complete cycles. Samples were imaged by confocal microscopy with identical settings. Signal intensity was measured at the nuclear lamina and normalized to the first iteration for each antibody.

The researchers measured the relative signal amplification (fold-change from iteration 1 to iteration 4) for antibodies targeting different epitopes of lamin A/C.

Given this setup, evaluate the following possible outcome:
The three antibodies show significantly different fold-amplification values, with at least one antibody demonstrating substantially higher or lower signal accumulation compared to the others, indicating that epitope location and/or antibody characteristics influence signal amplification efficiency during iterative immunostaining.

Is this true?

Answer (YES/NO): YES